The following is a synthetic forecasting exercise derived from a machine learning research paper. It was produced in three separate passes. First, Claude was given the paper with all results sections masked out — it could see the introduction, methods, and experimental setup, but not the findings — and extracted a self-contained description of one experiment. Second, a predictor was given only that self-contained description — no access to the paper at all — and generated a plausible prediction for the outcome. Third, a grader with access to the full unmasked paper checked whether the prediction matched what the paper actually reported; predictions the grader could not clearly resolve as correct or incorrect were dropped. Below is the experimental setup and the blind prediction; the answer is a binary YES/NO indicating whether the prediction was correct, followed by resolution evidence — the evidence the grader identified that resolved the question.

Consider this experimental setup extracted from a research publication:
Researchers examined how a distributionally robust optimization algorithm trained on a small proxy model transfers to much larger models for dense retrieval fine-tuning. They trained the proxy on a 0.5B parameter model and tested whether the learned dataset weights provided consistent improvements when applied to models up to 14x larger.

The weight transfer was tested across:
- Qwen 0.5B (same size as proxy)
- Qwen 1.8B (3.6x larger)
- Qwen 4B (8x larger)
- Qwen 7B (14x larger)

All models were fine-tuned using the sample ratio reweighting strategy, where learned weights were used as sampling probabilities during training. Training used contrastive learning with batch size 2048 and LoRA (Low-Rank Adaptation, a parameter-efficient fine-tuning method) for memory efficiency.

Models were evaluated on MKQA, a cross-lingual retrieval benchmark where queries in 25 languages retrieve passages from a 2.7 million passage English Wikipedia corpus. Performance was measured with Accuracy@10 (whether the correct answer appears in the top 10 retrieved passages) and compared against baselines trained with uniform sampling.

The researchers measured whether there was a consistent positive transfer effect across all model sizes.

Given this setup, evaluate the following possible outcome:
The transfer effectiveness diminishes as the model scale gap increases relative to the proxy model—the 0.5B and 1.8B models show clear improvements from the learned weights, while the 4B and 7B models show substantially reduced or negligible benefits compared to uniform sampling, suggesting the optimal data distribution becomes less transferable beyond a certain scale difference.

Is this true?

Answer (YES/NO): NO